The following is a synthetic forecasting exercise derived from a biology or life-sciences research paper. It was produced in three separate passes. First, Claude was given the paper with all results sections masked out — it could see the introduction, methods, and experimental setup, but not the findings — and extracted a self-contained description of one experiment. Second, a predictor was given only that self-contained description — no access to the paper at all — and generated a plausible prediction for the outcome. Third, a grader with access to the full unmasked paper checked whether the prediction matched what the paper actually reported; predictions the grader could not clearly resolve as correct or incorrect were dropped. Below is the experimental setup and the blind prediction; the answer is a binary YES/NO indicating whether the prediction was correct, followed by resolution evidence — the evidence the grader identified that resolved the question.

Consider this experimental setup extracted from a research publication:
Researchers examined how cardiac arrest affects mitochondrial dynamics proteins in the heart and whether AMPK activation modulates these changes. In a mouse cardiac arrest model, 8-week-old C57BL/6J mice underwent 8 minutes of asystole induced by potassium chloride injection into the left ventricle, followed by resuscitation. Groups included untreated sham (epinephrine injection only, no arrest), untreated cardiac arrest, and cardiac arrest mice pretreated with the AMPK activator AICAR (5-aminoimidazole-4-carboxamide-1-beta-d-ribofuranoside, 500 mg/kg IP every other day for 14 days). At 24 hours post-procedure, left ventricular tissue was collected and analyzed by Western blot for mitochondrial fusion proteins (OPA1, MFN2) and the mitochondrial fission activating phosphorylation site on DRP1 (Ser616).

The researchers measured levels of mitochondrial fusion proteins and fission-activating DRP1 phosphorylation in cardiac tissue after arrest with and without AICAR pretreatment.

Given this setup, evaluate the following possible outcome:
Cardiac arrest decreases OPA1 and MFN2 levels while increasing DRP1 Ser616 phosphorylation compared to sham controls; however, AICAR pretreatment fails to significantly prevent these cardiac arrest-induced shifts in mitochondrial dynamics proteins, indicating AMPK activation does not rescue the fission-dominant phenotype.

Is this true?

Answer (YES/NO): NO